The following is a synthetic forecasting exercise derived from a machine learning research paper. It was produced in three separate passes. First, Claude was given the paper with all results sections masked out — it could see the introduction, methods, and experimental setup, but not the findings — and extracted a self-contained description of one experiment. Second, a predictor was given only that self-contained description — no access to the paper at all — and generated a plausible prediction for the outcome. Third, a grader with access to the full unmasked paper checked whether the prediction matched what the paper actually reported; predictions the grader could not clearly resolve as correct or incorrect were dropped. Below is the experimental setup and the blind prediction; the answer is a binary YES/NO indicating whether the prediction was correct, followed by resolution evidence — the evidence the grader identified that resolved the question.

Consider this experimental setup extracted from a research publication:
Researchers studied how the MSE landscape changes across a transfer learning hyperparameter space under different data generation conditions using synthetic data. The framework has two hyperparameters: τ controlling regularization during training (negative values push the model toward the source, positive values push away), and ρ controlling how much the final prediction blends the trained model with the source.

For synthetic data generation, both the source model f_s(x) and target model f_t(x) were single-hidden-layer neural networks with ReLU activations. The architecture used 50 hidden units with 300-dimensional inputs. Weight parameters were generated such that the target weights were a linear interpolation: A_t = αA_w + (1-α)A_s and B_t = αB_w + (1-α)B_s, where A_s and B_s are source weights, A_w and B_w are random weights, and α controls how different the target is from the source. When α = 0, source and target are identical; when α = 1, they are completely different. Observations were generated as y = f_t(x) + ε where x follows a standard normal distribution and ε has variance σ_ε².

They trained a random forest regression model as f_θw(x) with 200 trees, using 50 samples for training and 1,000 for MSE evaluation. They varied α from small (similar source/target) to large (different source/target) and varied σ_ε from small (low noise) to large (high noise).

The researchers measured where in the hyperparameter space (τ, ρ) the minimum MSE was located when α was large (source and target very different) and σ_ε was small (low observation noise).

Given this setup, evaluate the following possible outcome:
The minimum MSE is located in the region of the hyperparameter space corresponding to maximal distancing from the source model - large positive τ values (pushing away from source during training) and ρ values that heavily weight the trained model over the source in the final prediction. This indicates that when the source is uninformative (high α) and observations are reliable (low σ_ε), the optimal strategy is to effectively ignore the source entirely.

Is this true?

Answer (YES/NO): NO